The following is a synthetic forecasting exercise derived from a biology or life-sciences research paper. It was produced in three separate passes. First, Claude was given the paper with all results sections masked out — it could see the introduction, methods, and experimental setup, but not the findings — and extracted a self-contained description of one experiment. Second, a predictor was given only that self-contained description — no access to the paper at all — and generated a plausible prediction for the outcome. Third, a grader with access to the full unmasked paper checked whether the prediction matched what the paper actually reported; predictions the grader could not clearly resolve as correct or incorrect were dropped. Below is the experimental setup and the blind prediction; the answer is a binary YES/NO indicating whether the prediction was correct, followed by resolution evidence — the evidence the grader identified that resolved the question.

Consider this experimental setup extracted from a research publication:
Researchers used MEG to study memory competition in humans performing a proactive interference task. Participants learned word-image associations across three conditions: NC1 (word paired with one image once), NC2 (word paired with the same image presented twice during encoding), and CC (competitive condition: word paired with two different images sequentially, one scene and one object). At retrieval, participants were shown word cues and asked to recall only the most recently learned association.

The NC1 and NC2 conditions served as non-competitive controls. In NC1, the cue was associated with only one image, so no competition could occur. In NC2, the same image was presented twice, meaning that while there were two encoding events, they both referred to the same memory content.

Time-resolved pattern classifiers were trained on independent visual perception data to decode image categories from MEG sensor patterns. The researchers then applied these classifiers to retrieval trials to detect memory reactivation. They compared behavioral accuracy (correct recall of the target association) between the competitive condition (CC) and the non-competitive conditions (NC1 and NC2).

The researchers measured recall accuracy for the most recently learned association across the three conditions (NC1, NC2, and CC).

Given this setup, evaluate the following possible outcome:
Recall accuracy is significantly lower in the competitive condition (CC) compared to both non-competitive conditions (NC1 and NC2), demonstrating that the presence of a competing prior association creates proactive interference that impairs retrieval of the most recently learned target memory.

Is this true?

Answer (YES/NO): NO